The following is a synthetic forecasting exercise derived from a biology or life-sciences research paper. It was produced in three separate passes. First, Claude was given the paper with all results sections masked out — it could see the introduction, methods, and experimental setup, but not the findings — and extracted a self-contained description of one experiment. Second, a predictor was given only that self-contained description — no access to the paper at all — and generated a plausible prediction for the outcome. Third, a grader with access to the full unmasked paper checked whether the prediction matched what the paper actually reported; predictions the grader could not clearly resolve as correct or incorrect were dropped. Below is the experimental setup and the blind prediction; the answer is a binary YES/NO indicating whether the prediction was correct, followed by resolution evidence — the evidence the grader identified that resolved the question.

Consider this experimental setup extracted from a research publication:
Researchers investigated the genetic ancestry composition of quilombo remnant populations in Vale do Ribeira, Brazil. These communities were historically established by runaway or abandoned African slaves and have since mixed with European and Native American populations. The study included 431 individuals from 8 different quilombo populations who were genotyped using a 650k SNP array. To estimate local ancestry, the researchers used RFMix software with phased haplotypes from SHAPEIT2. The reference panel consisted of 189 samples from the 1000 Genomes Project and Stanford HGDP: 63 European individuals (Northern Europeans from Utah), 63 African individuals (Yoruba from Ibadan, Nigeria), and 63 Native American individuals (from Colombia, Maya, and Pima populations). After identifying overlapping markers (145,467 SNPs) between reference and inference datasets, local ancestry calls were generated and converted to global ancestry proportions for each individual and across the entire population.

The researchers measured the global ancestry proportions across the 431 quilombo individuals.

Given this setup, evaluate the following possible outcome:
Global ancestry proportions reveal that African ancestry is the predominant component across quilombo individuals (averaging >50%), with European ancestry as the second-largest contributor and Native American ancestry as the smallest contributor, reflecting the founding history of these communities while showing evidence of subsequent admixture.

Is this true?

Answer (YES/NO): NO